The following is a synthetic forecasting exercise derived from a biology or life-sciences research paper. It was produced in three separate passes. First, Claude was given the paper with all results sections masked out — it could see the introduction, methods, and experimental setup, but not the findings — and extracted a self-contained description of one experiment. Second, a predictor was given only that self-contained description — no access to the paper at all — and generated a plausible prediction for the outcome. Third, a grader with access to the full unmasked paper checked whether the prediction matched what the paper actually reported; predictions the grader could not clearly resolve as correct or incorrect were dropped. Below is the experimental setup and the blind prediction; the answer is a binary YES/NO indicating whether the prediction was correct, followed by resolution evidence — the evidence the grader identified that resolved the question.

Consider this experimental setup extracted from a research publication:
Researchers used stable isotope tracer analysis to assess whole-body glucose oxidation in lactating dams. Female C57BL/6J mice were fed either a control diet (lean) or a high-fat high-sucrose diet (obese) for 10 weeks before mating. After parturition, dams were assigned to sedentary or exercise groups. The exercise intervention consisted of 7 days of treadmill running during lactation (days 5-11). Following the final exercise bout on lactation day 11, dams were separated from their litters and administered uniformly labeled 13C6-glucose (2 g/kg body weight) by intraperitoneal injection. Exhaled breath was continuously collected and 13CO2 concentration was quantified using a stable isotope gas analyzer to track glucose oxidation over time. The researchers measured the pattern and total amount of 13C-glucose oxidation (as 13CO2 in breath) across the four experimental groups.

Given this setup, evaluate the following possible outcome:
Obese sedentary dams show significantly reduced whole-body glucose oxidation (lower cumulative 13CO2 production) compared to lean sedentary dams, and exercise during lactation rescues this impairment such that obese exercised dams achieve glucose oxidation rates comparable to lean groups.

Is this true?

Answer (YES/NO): NO